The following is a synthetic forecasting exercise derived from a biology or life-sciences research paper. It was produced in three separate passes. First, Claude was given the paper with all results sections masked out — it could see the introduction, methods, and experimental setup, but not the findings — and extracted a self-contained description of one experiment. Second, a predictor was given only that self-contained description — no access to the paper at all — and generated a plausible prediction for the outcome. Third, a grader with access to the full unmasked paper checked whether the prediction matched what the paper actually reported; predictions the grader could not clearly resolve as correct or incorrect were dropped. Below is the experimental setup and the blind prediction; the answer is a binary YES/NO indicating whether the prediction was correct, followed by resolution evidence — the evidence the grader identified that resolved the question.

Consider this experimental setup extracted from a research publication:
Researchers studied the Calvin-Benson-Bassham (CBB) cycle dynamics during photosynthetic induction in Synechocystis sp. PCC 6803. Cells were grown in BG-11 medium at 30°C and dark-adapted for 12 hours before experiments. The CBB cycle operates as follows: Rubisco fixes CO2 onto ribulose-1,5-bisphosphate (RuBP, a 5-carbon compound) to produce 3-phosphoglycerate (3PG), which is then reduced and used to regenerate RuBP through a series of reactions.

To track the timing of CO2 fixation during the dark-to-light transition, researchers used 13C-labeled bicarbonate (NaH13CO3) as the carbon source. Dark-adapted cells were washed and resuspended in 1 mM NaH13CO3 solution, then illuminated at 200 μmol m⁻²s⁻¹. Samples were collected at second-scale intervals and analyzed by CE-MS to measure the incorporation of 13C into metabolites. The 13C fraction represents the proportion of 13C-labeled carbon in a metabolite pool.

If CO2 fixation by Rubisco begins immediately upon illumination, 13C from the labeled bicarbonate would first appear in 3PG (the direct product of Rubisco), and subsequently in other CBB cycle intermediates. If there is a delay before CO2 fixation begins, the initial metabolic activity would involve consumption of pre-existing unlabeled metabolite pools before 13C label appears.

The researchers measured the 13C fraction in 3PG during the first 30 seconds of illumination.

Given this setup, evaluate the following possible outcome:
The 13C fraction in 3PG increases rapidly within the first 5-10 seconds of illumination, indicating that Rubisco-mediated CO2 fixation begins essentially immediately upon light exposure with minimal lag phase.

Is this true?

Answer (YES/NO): NO